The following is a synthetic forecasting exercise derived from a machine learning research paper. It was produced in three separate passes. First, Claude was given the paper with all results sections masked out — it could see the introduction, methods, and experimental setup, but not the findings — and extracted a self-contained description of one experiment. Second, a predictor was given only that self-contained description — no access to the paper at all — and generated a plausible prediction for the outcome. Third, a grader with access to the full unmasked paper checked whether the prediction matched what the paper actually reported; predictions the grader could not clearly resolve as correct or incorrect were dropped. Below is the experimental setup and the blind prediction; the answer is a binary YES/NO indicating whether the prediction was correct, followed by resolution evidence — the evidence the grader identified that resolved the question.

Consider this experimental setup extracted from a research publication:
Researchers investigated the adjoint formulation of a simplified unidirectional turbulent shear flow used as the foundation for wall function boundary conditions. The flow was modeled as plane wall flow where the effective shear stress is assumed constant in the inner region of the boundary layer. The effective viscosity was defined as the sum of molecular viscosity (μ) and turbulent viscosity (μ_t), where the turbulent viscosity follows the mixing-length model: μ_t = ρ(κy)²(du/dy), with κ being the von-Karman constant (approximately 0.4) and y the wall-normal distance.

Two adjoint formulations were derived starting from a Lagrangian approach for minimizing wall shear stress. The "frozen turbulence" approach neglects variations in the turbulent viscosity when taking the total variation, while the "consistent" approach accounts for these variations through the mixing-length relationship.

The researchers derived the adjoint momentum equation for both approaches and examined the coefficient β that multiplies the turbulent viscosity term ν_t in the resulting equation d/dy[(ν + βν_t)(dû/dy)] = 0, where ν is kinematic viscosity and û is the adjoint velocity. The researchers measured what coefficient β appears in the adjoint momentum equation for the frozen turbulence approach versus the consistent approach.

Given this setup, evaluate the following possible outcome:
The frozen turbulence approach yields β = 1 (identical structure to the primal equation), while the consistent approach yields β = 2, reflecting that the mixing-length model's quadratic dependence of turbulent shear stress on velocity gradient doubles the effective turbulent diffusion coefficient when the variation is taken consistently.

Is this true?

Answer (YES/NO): YES